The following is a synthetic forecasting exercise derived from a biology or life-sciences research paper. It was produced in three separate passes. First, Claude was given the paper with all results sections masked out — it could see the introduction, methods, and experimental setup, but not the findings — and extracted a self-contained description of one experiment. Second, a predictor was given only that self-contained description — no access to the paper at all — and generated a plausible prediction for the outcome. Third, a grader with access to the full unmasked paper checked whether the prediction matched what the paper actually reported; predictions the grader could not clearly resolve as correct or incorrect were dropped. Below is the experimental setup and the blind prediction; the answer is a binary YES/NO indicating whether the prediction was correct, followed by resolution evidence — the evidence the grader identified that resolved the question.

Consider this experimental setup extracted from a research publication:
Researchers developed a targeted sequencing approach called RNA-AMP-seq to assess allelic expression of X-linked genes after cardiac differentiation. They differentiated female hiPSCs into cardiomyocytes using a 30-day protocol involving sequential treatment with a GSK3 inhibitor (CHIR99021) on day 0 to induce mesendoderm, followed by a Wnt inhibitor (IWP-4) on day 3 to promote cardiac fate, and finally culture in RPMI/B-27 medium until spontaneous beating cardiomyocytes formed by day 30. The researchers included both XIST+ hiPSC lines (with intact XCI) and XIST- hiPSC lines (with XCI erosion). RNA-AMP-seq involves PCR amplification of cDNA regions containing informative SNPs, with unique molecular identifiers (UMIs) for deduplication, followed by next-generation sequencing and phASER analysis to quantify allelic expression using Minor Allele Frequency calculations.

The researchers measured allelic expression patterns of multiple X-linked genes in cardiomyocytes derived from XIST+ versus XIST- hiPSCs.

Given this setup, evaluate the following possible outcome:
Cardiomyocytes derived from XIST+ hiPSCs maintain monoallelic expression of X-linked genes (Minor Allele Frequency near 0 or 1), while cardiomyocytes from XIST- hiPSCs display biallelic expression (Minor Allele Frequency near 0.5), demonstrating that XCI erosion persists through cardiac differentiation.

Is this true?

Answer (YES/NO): YES